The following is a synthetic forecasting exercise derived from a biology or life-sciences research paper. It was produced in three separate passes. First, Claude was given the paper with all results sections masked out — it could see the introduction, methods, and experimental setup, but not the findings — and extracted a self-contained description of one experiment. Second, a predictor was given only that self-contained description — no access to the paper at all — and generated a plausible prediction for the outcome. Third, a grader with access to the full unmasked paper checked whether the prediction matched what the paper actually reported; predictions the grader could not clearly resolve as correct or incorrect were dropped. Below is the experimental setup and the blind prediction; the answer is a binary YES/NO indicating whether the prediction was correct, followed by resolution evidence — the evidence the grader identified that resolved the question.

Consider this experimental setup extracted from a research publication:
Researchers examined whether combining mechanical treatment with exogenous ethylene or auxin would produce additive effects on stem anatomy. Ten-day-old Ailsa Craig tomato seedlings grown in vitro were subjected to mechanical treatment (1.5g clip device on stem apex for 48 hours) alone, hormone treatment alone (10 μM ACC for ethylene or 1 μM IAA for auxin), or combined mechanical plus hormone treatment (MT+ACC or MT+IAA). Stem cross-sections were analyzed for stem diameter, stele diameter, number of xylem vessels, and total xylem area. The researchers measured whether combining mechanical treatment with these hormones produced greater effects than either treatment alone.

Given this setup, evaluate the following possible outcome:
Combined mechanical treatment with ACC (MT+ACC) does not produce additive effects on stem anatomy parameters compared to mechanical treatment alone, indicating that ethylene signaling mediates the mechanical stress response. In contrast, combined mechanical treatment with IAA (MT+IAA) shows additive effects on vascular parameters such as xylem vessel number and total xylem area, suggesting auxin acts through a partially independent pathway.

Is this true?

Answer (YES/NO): NO